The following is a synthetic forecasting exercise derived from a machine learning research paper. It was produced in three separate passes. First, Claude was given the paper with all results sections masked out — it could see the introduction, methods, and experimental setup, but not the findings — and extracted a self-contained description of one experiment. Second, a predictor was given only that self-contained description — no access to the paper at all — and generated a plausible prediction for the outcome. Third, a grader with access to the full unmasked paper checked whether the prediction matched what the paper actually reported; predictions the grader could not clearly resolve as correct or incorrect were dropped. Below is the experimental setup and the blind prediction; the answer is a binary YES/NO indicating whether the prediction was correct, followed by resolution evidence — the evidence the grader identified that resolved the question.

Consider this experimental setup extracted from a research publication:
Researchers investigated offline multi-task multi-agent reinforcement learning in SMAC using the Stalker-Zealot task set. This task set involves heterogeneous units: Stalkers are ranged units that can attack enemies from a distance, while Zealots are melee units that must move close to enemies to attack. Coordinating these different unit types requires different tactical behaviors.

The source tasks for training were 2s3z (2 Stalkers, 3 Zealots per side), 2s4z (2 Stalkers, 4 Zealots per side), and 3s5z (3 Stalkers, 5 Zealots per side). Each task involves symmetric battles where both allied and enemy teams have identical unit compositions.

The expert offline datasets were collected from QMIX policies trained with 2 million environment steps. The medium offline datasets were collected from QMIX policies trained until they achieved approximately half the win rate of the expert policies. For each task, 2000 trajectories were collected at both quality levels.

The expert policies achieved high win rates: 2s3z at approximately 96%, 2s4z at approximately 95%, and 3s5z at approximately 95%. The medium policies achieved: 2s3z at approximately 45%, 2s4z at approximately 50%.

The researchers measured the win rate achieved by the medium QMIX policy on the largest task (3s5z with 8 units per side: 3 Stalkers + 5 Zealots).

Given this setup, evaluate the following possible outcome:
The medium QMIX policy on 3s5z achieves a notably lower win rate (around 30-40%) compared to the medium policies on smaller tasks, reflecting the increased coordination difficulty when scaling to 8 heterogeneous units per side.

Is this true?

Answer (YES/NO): YES